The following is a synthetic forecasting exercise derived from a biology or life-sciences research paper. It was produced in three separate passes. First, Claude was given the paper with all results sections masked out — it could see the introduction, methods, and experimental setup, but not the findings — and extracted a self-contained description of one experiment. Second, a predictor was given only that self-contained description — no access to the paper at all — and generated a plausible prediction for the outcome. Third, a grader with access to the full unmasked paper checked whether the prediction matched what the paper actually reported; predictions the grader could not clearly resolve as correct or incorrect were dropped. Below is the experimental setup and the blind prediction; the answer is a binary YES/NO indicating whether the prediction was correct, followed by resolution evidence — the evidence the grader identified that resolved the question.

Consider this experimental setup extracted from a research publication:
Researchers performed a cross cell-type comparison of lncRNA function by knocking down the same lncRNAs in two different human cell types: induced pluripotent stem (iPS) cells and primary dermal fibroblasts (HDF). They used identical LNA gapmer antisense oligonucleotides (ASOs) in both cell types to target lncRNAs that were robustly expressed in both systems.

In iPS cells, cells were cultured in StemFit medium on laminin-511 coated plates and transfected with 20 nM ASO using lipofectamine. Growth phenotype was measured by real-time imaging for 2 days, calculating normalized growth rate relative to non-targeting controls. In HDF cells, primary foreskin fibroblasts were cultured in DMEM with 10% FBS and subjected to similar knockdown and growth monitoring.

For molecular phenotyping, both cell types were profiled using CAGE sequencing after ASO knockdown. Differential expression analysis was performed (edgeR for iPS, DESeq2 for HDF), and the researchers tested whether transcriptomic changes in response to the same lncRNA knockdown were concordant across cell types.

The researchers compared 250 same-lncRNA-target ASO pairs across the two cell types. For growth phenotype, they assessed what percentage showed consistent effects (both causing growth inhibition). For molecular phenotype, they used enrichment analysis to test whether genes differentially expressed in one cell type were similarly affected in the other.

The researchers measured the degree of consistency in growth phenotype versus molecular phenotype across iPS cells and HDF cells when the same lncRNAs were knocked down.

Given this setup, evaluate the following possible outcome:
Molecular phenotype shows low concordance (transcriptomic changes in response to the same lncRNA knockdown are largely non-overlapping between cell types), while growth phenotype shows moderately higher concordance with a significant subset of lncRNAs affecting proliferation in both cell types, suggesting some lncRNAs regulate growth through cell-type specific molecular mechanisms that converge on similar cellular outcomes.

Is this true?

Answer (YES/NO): NO